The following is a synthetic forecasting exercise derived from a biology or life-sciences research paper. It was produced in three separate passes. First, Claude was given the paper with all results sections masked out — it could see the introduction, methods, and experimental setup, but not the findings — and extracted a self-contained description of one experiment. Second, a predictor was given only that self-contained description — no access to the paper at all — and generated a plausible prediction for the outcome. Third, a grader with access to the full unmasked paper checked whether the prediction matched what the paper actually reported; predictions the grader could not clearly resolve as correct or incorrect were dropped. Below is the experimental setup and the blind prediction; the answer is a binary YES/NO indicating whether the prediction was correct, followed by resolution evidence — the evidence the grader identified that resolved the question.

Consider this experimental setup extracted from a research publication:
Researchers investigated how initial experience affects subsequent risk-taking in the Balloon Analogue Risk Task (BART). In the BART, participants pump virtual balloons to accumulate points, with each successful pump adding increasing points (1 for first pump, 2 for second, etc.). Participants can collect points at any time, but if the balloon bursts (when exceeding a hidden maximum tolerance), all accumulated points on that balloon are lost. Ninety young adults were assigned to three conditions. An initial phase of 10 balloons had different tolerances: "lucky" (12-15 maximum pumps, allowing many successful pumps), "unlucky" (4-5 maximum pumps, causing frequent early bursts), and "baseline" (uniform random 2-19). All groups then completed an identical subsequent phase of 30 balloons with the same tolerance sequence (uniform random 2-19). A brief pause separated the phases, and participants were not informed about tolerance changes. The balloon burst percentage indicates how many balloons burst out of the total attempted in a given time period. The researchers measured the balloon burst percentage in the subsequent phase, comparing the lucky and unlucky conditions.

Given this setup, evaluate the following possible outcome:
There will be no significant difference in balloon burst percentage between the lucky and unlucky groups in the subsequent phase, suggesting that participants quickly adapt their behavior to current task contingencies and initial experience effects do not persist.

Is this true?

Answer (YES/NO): NO